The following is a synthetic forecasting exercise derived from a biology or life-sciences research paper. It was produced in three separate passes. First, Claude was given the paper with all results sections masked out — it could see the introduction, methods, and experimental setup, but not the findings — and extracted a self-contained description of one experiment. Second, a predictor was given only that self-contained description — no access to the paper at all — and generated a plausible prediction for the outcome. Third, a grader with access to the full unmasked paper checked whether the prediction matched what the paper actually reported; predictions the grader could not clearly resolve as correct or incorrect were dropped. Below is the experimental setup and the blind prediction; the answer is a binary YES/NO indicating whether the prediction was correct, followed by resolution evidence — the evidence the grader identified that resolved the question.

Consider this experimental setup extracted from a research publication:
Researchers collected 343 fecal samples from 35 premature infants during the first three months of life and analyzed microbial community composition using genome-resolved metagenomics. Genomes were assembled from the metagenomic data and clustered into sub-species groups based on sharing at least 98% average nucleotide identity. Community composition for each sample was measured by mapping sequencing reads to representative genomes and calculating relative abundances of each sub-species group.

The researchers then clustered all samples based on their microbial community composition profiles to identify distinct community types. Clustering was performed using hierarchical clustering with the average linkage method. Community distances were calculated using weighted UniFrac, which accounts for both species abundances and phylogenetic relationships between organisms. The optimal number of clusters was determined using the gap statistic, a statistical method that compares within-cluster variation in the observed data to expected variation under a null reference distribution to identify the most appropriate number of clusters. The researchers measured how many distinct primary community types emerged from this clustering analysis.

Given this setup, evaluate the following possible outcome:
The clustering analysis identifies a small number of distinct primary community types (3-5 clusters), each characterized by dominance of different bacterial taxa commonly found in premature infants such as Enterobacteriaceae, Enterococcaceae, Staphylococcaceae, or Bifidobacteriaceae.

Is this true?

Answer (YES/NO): NO